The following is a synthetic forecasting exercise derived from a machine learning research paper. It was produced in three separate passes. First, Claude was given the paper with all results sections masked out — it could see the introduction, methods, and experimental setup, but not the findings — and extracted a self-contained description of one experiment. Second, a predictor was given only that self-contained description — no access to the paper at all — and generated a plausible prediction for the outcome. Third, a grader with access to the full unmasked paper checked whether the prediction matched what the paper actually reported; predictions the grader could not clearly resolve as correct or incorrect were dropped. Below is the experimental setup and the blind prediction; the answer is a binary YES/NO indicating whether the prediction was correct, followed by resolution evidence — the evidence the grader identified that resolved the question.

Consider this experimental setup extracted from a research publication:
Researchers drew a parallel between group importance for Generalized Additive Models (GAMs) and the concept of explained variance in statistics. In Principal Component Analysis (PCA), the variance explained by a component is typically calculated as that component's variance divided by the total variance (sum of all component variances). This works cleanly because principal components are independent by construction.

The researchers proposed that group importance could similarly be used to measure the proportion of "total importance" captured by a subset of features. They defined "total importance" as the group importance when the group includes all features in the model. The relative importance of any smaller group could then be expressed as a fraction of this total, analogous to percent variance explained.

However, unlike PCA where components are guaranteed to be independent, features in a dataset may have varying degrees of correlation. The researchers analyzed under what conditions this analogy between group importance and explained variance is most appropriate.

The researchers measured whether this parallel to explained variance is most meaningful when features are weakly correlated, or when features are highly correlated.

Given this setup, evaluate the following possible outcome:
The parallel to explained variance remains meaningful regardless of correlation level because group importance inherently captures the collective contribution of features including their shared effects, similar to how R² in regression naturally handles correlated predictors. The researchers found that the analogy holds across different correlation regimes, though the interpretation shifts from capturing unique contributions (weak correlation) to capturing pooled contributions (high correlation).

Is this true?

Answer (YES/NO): NO